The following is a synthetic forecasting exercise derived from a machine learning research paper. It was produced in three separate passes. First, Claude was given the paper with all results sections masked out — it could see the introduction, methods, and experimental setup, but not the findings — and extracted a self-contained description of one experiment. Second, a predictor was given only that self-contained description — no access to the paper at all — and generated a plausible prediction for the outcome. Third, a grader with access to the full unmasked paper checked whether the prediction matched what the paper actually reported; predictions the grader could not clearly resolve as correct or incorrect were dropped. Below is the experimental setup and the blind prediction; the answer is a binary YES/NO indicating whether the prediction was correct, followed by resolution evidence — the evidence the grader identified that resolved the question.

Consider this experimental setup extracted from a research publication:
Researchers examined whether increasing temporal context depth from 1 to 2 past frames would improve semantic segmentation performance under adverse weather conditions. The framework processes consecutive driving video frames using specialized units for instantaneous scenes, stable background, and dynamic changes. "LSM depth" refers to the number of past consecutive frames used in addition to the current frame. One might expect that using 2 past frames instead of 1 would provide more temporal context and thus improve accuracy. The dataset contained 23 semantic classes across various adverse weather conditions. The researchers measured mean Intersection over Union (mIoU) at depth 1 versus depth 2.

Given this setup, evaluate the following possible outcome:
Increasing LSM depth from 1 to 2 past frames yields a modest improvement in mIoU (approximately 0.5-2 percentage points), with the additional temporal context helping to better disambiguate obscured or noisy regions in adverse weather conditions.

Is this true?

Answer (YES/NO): NO